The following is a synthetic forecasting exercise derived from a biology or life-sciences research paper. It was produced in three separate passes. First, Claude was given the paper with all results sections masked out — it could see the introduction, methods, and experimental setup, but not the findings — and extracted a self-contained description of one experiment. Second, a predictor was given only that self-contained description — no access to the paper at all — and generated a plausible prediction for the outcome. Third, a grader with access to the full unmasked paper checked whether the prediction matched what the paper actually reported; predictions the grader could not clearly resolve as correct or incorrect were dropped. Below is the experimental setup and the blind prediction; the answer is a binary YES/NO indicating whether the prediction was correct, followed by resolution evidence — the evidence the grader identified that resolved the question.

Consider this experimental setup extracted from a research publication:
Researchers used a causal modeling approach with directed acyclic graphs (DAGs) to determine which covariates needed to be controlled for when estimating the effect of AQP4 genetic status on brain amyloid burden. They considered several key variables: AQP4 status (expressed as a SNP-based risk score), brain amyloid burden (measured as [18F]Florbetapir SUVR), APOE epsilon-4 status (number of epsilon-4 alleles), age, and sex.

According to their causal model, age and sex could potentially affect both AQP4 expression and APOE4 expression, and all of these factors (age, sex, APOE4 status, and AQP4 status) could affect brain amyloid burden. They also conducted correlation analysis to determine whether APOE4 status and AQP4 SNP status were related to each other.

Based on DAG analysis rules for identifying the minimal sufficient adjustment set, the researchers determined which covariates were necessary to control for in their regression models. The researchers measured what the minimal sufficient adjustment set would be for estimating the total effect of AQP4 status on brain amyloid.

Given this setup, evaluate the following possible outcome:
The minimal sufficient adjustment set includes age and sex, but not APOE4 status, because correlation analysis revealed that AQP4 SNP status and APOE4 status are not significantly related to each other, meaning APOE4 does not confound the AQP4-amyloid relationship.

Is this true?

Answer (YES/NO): YES